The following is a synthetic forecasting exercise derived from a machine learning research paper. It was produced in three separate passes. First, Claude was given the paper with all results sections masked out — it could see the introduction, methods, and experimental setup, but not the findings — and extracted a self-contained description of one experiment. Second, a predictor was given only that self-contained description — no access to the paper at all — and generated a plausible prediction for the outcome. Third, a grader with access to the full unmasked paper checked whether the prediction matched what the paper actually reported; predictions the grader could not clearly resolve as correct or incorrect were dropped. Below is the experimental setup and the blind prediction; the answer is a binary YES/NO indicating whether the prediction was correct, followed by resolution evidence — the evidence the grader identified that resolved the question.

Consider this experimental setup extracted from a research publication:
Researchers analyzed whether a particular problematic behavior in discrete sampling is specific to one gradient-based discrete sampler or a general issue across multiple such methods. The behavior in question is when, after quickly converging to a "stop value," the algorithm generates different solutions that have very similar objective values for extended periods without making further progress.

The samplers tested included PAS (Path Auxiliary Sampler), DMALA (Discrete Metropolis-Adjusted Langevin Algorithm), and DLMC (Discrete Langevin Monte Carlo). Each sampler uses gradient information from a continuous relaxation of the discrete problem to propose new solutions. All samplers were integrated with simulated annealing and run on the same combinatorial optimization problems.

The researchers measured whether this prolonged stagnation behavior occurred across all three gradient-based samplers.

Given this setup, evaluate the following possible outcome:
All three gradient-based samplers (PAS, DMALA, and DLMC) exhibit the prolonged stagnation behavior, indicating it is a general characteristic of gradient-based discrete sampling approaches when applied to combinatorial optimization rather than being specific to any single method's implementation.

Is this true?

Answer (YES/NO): YES